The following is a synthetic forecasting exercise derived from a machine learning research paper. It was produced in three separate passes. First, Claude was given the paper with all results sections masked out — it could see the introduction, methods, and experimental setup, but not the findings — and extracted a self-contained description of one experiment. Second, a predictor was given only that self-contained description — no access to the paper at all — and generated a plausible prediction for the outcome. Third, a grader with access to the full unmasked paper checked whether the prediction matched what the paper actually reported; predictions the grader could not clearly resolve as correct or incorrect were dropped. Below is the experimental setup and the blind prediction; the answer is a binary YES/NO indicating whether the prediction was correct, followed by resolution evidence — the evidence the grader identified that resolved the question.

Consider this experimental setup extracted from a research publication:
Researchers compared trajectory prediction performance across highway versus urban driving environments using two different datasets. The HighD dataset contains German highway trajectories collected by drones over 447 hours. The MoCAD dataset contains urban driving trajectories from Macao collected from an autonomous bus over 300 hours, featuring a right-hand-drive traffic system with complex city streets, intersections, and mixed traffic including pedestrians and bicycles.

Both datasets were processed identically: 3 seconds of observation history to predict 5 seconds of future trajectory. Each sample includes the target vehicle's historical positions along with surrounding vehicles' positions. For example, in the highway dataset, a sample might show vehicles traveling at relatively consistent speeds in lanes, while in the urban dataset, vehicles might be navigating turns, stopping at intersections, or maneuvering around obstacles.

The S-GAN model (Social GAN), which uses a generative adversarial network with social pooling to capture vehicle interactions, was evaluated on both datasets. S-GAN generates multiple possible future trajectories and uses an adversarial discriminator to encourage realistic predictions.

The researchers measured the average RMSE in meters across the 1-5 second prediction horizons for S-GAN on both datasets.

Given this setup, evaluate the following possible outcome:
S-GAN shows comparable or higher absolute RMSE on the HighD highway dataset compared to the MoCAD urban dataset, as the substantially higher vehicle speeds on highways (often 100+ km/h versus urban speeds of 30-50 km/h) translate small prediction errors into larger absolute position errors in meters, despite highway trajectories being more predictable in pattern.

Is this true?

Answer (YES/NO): NO